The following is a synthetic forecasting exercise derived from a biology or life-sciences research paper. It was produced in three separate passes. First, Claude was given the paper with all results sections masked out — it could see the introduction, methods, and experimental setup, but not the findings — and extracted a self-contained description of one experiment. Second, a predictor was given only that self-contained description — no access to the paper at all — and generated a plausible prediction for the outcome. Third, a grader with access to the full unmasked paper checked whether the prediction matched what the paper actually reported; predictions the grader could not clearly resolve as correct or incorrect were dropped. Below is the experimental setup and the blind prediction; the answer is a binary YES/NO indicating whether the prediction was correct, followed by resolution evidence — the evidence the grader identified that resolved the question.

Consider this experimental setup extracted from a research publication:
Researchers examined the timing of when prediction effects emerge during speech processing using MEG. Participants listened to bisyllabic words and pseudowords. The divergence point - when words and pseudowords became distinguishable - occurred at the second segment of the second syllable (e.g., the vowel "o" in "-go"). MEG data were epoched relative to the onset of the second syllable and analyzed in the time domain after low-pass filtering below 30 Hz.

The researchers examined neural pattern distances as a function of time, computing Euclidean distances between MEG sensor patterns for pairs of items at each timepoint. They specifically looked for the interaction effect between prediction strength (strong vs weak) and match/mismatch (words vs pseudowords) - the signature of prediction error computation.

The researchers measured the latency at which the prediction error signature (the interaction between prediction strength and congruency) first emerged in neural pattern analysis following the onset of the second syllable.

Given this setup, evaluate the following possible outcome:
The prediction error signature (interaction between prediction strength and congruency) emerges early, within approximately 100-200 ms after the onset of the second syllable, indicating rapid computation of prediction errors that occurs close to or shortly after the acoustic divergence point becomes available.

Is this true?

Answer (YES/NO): NO